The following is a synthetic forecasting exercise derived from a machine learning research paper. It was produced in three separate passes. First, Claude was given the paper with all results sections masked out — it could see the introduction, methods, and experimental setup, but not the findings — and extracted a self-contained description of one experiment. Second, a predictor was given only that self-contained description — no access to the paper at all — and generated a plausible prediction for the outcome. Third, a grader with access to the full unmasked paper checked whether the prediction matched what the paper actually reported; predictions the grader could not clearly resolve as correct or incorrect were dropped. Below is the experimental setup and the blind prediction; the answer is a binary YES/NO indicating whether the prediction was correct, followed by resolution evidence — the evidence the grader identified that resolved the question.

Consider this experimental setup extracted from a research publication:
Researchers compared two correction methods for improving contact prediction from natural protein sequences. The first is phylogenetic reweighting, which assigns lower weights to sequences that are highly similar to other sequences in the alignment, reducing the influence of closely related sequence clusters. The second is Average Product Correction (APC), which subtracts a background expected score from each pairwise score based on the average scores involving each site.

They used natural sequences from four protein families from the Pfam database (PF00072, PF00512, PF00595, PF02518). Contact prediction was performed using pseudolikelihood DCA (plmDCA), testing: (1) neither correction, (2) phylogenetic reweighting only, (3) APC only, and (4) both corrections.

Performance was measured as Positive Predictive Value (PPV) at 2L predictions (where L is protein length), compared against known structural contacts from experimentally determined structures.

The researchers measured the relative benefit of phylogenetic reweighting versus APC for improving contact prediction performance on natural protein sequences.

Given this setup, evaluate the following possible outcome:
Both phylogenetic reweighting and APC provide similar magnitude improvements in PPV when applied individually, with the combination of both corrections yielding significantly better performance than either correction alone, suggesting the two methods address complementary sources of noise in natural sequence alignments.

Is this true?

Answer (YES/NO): NO